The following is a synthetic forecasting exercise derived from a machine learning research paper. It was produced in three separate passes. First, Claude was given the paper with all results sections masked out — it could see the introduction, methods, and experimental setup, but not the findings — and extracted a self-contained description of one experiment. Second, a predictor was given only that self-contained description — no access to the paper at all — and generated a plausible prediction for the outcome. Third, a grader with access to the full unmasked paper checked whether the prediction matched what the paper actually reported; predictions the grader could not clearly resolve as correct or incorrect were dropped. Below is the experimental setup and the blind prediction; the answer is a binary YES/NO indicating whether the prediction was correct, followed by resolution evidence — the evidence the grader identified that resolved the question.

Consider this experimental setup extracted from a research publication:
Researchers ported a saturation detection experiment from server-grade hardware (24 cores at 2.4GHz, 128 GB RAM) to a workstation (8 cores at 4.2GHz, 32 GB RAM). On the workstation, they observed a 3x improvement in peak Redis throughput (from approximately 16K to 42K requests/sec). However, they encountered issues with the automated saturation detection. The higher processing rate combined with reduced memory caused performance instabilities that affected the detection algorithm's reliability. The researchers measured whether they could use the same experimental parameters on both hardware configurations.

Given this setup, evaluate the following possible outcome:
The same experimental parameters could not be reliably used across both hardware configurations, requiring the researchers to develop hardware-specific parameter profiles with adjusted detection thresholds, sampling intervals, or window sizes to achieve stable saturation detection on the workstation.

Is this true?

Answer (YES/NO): YES